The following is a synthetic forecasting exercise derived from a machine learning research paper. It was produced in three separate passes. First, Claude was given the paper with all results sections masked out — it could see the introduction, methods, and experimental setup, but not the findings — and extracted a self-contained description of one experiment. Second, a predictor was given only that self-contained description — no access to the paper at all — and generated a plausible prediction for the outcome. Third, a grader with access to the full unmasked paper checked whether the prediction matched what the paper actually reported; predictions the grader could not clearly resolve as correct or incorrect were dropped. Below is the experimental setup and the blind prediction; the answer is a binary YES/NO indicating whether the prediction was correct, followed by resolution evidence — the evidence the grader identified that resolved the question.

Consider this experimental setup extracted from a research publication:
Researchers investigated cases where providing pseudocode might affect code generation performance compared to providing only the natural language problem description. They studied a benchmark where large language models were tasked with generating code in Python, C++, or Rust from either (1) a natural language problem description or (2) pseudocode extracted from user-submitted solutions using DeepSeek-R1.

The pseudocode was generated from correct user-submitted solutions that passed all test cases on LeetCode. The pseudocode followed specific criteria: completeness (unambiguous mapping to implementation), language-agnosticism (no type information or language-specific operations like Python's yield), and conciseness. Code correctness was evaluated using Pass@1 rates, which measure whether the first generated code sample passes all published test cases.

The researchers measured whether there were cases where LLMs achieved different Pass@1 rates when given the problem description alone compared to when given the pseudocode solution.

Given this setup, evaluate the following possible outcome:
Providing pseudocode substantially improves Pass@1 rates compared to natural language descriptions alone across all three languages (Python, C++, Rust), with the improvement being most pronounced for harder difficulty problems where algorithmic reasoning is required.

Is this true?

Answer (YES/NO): YES